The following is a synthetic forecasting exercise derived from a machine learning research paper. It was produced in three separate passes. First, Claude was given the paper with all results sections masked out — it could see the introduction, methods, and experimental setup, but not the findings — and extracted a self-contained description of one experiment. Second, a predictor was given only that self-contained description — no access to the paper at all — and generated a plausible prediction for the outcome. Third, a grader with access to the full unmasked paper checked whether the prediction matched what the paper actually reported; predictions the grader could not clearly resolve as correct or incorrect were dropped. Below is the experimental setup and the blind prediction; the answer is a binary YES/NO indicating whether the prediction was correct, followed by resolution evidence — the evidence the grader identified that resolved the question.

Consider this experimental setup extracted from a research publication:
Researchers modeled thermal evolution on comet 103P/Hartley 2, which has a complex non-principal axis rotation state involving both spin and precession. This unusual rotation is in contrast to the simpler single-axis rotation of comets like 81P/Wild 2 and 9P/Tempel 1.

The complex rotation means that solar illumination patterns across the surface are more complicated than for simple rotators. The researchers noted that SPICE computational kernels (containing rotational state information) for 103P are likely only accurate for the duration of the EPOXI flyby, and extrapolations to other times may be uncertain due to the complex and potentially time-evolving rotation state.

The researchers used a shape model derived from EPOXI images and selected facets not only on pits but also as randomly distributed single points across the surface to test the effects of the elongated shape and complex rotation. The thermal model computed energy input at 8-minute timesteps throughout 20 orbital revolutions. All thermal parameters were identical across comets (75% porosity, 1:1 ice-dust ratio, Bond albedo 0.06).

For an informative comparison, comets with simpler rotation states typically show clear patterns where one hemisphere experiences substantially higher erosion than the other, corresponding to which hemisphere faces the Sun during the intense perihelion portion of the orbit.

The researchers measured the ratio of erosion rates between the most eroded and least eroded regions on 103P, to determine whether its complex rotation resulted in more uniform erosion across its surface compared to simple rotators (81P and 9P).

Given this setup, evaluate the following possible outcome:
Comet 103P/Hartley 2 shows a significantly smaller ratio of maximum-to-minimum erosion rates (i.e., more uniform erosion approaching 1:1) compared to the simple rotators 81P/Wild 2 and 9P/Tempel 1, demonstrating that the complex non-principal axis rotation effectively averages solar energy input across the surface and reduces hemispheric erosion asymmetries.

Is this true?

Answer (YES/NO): NO